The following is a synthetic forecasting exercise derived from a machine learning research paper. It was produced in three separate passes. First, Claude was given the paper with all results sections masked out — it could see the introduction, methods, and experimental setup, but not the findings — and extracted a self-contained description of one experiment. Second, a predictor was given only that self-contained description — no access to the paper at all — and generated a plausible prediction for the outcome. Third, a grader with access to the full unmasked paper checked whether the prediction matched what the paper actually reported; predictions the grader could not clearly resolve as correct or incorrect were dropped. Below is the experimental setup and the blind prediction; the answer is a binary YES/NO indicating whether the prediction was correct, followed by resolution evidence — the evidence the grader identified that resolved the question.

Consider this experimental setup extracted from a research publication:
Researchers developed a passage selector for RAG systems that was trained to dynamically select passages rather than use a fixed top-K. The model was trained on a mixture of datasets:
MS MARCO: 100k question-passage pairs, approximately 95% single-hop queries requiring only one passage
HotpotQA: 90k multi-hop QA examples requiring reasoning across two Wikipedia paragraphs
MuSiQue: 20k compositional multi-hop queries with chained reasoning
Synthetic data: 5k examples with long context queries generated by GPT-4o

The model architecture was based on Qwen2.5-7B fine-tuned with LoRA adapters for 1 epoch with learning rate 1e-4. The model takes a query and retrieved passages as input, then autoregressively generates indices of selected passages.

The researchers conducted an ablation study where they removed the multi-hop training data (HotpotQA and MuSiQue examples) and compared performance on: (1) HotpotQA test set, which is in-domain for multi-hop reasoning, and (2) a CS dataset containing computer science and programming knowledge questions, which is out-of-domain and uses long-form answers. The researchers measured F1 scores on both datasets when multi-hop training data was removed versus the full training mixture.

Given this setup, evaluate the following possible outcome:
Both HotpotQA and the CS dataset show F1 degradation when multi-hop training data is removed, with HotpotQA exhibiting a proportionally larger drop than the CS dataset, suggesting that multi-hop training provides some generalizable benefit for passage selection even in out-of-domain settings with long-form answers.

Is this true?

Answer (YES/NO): NO